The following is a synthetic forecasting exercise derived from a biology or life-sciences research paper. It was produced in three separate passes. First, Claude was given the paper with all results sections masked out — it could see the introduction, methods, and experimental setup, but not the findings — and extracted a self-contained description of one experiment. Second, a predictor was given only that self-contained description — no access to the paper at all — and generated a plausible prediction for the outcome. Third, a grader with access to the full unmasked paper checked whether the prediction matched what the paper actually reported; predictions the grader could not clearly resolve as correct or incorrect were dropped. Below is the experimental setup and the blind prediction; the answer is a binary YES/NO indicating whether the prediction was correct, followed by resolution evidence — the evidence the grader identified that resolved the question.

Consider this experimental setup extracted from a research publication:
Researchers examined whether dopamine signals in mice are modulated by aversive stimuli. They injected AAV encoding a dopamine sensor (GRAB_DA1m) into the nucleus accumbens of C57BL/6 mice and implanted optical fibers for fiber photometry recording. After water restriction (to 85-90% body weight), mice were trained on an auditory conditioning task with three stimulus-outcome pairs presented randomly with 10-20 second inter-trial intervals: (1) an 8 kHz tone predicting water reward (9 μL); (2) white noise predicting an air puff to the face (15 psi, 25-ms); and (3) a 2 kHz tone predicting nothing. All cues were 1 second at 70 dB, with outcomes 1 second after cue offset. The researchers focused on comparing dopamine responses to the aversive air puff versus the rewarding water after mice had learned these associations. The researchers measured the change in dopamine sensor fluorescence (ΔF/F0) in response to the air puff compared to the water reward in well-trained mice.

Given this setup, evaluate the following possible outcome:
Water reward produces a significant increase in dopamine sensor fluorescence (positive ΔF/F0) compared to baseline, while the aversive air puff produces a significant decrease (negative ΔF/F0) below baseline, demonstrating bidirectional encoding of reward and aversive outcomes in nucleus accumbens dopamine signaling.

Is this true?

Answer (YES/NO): YES